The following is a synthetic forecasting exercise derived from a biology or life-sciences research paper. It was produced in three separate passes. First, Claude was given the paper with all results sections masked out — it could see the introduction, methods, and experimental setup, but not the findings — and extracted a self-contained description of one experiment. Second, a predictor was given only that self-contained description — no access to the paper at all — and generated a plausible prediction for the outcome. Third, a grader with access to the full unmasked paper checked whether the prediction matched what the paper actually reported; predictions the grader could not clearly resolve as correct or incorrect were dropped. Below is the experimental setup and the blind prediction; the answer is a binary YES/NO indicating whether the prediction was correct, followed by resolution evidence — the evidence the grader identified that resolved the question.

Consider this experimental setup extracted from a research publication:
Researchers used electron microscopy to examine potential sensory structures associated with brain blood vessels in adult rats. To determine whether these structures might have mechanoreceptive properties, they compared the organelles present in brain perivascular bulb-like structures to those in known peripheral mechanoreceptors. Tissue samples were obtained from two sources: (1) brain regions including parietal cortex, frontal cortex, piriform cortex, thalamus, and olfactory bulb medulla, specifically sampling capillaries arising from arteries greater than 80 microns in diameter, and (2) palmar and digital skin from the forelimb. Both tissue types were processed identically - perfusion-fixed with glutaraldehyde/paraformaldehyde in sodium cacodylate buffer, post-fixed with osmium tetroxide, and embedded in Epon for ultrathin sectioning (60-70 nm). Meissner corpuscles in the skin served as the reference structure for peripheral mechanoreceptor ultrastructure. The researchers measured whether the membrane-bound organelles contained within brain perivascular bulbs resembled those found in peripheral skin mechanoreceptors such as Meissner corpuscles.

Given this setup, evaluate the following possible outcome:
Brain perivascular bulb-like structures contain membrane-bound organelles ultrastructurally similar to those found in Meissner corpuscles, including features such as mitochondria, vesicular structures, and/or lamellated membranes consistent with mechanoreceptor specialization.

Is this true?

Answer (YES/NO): YES